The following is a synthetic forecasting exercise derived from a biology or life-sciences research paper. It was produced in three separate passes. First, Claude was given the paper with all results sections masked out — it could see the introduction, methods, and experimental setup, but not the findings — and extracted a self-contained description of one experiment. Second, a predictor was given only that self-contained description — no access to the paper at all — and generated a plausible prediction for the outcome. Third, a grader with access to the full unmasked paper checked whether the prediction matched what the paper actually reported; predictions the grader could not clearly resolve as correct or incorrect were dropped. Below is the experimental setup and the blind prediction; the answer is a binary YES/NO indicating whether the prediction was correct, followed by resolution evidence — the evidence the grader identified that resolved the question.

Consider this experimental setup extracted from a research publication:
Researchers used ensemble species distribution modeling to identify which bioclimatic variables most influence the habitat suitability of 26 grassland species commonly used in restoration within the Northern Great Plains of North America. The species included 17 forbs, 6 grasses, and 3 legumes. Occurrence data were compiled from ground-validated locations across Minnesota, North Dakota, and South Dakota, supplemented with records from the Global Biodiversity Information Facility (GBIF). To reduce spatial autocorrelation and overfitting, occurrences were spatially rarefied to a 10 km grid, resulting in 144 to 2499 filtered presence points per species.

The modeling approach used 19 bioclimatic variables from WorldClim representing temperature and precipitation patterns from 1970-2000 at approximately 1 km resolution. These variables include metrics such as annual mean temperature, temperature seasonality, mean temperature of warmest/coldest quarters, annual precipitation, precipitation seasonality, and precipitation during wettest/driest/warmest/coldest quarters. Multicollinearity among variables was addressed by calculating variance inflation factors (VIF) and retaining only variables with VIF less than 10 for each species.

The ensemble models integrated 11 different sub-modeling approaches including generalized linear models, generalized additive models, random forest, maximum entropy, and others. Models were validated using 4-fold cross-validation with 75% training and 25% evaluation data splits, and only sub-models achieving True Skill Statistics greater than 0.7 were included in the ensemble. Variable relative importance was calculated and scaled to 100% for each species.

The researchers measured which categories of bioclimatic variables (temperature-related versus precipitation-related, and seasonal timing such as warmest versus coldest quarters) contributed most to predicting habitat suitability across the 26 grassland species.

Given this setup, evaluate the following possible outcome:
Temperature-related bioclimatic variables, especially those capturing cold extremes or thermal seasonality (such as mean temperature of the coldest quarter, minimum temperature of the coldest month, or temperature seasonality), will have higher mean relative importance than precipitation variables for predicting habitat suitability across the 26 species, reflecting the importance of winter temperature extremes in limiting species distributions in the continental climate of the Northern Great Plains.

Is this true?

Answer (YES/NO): NO